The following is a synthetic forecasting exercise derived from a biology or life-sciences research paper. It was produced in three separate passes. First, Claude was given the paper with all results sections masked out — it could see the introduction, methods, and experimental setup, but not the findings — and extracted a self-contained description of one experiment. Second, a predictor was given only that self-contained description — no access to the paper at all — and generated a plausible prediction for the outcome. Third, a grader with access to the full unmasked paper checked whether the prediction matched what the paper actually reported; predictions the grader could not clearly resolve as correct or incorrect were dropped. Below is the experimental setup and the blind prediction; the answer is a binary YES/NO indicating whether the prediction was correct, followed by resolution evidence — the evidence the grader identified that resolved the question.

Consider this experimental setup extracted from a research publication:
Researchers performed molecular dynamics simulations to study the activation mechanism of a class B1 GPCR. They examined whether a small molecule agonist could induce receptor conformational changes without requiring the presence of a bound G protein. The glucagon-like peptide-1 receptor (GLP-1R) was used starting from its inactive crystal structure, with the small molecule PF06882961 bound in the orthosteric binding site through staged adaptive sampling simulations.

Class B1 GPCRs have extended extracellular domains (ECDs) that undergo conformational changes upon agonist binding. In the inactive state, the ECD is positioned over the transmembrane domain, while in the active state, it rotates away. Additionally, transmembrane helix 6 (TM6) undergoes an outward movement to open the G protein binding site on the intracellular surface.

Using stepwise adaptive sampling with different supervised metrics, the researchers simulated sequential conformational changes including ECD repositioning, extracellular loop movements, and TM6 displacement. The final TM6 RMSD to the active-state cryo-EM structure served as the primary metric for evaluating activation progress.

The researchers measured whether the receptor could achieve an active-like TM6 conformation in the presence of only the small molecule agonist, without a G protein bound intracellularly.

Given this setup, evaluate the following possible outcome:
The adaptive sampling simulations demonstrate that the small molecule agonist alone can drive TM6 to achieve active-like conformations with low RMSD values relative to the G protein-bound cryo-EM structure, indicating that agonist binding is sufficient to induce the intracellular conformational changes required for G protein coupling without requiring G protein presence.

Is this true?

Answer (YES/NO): NO